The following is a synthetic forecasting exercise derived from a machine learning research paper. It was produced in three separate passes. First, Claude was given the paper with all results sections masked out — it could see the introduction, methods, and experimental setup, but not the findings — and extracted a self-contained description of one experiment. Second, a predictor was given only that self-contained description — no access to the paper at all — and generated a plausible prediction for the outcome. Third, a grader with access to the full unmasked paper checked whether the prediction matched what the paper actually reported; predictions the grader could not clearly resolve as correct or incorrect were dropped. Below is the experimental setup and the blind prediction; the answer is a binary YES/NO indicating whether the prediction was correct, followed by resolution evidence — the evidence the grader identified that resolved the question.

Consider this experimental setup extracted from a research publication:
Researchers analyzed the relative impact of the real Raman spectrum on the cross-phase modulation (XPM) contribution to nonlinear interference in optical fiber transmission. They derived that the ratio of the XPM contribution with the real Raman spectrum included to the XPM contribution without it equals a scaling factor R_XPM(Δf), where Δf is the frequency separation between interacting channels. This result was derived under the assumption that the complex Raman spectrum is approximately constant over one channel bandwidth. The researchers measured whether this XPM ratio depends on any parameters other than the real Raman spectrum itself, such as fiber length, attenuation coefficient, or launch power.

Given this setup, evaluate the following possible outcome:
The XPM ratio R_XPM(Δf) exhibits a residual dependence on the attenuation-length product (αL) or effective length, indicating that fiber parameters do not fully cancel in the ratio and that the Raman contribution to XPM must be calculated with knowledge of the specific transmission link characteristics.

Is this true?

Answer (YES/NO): NO